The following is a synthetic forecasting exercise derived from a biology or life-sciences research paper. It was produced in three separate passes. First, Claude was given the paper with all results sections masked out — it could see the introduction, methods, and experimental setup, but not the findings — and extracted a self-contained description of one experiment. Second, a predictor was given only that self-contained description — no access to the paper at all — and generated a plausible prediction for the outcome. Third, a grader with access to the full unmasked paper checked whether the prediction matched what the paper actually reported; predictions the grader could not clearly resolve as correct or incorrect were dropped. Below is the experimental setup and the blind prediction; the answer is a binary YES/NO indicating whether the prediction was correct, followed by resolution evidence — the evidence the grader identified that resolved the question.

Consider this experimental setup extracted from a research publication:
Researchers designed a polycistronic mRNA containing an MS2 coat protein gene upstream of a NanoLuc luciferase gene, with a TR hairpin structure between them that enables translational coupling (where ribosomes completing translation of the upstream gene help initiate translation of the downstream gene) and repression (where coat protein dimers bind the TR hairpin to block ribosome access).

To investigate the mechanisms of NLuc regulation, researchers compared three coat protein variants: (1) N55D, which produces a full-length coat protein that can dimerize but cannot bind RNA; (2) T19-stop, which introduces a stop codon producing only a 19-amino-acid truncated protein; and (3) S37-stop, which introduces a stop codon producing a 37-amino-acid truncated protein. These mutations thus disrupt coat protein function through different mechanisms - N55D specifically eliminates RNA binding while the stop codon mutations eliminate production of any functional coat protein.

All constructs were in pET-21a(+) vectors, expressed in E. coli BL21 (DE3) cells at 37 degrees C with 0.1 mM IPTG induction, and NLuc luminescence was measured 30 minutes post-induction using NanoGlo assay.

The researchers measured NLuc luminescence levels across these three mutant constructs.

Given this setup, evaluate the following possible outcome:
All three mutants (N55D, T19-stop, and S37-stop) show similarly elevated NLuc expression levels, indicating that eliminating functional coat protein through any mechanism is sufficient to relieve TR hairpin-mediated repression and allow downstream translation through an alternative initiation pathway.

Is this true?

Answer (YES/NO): NO